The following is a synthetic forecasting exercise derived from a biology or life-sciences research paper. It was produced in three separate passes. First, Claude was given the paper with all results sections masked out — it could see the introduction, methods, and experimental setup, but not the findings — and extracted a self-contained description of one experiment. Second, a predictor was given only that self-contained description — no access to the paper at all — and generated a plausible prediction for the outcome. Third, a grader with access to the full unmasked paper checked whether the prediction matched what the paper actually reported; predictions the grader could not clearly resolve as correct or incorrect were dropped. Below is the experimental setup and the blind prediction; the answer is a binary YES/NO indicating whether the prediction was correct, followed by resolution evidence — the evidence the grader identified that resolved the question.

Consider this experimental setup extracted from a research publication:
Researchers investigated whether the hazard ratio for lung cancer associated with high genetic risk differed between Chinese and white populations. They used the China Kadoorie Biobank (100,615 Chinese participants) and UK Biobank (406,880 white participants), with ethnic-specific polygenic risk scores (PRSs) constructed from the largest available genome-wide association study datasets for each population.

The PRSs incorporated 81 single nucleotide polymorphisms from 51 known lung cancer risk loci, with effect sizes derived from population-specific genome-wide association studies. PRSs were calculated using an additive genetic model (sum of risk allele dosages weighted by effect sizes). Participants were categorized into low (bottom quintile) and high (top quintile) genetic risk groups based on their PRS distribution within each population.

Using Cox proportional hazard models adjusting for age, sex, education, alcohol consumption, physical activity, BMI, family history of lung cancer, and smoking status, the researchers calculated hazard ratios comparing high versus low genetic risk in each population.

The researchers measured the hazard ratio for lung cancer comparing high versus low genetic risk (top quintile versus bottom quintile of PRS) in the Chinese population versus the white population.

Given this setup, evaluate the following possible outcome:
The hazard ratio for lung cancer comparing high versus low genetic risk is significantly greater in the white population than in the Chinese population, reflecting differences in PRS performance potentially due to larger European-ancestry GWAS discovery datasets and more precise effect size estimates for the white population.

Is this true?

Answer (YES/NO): NO